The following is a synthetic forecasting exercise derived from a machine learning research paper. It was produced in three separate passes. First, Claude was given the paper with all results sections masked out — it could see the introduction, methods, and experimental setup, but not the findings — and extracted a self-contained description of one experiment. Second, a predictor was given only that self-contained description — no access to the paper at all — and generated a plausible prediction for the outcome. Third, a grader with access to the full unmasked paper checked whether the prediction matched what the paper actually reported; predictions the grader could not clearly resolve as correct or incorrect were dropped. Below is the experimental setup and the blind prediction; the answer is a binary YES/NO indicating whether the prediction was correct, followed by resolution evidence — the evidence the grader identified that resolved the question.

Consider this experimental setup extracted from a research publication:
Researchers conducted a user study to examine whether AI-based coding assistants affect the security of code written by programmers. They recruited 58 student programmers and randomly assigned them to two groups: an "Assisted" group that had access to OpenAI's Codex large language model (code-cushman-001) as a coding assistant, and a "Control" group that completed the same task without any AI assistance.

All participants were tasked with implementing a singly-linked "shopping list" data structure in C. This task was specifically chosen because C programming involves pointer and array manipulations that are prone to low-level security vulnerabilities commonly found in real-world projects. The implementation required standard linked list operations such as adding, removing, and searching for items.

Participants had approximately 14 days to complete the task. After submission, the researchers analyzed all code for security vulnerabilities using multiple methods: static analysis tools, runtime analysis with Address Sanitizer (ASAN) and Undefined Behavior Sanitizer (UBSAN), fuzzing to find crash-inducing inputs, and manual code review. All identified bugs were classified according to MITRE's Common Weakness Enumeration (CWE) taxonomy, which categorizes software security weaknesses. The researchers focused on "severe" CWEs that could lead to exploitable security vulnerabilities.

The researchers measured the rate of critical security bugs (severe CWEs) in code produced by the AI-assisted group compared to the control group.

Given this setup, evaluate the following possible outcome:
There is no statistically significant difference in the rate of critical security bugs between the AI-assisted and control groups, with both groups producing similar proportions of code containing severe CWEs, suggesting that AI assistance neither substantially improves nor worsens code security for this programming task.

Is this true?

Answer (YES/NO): NO